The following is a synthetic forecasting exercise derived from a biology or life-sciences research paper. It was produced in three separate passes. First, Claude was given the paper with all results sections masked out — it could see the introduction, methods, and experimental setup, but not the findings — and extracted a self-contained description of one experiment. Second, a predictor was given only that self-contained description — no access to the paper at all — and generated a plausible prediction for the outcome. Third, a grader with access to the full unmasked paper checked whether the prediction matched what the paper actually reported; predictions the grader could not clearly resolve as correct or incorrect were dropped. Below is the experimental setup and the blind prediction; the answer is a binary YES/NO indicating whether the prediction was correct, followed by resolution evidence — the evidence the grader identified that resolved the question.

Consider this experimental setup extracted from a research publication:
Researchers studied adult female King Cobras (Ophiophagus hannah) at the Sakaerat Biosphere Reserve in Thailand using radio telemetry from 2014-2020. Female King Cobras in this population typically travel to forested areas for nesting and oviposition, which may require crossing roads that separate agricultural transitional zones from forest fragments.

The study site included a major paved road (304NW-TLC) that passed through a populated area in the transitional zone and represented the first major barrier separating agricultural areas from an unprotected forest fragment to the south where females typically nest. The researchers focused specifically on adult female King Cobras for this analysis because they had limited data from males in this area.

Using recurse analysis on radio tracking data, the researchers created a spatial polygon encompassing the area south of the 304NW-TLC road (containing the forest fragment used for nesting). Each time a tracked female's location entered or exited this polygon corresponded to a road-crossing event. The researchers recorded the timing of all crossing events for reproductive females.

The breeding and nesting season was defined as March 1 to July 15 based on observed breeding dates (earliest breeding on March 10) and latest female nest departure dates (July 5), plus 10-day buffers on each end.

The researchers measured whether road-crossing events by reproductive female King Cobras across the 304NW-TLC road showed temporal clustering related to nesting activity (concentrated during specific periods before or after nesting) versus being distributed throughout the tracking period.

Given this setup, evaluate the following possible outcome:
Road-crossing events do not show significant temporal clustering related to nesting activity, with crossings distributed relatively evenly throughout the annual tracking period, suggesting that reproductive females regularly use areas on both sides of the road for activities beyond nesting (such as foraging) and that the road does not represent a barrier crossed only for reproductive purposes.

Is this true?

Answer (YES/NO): NO